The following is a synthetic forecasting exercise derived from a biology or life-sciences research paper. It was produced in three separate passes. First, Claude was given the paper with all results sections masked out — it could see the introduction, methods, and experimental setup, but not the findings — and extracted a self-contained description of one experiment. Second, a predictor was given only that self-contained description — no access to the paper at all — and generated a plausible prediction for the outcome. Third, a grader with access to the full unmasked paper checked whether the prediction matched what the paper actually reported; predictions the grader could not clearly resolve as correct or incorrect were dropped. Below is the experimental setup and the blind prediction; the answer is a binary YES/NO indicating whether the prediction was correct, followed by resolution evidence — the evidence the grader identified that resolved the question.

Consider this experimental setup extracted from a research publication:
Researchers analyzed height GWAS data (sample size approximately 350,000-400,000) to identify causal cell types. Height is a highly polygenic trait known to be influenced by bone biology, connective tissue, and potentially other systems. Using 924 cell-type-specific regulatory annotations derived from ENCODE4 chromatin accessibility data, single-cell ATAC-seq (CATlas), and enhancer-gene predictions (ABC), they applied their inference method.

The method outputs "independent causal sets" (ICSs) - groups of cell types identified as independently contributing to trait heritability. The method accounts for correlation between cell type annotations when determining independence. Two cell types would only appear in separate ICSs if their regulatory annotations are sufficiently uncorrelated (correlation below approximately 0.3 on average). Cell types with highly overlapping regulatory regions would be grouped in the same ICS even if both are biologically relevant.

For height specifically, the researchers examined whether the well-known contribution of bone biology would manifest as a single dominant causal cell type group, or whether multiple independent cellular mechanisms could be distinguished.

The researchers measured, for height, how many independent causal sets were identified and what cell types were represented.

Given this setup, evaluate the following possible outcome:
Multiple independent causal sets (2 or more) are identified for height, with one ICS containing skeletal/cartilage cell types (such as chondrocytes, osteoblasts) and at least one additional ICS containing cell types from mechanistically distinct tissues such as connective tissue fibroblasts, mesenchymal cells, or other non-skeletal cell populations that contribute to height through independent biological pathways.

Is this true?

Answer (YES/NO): YES